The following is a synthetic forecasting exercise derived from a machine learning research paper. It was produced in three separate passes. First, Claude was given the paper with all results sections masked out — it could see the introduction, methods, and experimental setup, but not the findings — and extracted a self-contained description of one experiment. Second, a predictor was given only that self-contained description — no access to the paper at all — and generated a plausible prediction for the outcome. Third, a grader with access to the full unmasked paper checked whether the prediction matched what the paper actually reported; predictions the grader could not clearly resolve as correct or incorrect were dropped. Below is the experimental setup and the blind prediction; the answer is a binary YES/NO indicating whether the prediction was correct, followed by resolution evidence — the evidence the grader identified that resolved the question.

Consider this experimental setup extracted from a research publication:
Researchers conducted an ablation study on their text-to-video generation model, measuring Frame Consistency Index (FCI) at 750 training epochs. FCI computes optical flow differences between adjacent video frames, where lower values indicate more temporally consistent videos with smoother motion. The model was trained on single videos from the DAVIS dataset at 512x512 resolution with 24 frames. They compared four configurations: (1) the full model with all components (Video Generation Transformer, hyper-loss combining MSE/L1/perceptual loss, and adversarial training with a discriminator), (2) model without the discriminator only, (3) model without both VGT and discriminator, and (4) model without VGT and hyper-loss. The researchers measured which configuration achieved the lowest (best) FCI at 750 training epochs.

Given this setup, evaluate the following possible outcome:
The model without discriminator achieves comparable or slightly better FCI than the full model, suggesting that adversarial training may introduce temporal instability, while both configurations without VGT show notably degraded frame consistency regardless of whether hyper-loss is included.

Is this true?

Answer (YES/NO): NO